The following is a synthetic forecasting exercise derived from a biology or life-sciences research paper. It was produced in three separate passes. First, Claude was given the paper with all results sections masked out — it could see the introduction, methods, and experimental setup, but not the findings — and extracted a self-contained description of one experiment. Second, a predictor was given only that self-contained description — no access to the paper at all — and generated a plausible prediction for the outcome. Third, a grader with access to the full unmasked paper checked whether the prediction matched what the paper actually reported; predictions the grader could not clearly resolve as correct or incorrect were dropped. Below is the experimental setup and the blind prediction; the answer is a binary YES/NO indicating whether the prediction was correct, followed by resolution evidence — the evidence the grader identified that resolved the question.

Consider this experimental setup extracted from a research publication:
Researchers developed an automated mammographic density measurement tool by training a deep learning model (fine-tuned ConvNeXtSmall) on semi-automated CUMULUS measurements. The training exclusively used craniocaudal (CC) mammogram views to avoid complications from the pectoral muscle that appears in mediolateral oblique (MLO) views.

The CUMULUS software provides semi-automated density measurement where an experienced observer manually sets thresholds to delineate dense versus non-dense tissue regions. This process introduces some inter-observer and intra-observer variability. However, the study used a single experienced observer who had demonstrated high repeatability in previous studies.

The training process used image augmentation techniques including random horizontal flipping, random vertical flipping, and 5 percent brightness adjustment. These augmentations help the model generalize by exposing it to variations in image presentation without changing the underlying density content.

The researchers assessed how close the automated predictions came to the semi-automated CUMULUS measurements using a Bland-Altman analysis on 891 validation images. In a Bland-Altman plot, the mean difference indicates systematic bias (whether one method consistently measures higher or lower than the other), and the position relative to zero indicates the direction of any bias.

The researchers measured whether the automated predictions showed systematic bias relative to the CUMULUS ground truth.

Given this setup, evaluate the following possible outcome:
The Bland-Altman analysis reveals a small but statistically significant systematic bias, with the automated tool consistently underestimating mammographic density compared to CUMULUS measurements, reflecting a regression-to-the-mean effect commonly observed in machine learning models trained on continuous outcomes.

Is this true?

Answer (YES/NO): NO